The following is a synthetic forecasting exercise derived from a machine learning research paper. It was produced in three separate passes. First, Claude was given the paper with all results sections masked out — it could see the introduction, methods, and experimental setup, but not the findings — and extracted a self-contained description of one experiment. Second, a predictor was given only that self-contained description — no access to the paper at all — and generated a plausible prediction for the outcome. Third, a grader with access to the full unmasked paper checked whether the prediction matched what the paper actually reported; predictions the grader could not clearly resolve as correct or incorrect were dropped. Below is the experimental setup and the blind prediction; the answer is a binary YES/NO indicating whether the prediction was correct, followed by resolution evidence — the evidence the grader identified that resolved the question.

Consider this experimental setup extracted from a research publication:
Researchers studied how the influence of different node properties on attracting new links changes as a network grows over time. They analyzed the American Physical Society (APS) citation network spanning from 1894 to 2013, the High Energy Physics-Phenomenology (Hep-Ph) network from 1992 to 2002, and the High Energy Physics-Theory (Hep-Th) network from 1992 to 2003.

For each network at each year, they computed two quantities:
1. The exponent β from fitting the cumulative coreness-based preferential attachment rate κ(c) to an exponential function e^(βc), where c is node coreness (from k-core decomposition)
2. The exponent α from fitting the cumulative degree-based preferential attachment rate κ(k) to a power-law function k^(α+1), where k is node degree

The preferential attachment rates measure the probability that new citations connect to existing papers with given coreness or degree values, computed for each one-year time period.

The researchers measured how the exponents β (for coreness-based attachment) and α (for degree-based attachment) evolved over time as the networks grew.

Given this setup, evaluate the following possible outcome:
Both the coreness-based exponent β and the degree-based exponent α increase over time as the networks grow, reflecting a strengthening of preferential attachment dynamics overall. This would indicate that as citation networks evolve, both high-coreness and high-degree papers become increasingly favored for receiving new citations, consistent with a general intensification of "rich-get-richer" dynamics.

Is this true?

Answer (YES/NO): NO